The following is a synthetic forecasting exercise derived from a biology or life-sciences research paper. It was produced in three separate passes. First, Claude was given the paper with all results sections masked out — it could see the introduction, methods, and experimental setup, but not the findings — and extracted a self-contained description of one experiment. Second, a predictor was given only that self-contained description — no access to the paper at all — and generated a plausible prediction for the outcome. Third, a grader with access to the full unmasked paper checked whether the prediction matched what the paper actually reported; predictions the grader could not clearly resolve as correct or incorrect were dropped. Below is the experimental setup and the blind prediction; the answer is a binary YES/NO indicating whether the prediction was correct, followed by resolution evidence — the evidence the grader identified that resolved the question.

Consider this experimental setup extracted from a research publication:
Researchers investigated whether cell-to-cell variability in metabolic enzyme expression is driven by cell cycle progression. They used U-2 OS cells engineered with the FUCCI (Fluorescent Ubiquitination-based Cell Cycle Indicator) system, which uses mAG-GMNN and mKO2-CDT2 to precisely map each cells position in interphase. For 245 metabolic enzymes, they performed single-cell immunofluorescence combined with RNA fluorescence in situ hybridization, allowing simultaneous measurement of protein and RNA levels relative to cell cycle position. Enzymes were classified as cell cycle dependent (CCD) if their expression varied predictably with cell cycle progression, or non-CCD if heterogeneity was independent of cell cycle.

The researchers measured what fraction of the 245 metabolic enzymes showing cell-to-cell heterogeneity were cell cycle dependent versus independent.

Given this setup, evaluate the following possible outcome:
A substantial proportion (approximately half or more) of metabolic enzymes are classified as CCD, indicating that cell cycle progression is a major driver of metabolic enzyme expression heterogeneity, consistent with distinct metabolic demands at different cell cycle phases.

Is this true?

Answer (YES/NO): NO